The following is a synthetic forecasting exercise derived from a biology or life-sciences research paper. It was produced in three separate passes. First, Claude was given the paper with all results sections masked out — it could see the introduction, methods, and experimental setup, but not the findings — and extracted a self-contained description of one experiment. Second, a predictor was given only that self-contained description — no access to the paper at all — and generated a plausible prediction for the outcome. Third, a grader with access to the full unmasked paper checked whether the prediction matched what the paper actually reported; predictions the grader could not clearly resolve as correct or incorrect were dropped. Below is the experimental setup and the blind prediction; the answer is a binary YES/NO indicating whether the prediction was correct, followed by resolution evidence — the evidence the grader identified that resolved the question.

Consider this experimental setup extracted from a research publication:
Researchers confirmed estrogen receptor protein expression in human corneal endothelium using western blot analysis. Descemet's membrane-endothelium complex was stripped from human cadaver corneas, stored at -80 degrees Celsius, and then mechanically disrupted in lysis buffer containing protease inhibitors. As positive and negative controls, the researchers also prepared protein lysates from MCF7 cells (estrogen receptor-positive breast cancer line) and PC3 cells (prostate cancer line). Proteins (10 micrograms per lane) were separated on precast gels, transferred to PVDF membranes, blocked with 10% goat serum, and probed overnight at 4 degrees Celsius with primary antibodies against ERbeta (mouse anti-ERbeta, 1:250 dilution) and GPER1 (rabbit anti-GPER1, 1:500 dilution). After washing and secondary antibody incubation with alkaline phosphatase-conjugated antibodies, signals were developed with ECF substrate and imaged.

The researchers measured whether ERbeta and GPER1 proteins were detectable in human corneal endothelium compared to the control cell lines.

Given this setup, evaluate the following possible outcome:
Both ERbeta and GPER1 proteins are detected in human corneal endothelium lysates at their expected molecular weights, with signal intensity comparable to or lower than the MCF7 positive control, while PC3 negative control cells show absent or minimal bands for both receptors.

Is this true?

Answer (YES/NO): NO